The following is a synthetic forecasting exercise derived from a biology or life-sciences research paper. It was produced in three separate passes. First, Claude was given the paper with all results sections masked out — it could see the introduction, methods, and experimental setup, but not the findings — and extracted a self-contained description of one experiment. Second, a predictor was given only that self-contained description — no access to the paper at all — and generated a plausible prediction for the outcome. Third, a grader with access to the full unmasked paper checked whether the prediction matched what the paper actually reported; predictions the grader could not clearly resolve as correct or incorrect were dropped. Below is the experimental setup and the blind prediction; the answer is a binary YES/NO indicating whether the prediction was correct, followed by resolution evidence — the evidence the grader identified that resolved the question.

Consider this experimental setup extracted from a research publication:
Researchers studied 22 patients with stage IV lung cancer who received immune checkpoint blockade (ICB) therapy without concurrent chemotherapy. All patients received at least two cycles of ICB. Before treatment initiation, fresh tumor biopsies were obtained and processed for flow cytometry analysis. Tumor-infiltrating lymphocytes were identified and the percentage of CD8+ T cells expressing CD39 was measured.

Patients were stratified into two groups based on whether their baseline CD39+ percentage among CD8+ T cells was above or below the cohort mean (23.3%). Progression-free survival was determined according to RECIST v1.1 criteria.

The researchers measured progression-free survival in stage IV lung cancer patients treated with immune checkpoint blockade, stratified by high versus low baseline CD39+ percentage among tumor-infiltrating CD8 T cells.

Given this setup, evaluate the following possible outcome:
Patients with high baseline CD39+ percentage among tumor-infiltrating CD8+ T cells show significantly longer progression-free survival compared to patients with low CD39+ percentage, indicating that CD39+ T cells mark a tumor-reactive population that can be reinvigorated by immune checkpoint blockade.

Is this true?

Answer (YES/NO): YES